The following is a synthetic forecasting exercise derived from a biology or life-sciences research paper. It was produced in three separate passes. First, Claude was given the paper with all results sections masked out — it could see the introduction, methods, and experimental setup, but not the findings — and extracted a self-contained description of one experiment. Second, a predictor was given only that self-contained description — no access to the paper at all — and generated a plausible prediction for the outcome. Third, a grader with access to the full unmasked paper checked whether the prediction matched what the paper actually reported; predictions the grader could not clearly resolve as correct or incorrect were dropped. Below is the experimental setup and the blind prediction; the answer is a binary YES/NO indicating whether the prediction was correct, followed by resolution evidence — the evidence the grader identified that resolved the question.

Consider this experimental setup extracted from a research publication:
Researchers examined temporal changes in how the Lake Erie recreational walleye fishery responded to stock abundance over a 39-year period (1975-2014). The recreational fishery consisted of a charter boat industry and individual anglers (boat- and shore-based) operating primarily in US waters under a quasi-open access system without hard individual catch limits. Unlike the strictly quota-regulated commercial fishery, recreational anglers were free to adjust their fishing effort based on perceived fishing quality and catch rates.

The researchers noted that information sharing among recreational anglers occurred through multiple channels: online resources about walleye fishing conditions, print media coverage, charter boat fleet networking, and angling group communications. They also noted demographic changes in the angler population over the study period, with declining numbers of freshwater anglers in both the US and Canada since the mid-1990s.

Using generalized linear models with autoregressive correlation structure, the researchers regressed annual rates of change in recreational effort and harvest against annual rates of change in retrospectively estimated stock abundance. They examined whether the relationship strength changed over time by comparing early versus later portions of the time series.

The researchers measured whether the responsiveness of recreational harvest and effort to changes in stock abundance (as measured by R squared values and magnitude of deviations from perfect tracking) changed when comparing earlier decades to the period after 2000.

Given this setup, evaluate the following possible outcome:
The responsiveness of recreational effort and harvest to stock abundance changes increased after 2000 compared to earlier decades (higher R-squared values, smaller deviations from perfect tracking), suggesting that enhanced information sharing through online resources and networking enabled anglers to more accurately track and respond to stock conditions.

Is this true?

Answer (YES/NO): NO